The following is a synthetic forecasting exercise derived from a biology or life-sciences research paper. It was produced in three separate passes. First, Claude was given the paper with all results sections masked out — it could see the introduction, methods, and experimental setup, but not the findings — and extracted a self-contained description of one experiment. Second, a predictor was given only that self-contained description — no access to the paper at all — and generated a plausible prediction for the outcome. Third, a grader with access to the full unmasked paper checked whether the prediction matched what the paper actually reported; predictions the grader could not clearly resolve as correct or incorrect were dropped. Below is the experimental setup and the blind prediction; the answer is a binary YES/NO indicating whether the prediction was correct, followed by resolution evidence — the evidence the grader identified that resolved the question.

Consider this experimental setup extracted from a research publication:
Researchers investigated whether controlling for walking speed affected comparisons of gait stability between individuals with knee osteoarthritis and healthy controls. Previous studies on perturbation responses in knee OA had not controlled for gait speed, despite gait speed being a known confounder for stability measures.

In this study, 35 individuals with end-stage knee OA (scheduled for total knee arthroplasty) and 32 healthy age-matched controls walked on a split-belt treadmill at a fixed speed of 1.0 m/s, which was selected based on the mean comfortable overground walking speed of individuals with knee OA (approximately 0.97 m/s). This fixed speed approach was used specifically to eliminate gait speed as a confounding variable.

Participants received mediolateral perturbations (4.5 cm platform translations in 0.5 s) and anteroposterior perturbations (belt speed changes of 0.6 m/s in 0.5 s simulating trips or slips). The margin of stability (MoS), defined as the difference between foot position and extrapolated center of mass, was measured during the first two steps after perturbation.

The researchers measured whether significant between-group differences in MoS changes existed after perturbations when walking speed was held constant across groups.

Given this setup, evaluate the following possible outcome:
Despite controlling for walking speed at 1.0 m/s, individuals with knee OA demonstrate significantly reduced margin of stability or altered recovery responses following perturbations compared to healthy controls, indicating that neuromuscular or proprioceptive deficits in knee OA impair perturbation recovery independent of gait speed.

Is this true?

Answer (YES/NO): NO